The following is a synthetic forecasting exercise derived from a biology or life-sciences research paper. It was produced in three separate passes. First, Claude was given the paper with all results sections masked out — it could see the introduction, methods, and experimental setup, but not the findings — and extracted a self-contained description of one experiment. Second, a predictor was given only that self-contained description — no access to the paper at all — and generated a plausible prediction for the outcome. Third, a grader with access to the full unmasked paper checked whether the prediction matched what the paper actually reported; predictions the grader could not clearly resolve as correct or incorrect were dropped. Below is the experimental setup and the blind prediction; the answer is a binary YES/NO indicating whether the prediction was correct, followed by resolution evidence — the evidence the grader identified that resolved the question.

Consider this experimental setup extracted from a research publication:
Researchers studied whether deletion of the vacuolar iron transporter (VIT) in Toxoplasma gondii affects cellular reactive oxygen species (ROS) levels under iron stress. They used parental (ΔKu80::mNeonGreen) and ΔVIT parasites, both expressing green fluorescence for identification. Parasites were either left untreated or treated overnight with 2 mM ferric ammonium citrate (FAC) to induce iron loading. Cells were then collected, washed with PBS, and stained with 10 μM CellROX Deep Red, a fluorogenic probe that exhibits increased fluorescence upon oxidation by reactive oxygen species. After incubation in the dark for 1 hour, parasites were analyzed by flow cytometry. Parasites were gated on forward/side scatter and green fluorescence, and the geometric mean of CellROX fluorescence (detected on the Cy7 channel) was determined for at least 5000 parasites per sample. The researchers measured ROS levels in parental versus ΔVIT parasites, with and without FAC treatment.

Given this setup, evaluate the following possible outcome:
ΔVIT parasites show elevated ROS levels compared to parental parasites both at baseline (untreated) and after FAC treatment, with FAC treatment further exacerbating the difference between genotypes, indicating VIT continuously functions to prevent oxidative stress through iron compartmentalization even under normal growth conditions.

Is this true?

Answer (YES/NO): NO